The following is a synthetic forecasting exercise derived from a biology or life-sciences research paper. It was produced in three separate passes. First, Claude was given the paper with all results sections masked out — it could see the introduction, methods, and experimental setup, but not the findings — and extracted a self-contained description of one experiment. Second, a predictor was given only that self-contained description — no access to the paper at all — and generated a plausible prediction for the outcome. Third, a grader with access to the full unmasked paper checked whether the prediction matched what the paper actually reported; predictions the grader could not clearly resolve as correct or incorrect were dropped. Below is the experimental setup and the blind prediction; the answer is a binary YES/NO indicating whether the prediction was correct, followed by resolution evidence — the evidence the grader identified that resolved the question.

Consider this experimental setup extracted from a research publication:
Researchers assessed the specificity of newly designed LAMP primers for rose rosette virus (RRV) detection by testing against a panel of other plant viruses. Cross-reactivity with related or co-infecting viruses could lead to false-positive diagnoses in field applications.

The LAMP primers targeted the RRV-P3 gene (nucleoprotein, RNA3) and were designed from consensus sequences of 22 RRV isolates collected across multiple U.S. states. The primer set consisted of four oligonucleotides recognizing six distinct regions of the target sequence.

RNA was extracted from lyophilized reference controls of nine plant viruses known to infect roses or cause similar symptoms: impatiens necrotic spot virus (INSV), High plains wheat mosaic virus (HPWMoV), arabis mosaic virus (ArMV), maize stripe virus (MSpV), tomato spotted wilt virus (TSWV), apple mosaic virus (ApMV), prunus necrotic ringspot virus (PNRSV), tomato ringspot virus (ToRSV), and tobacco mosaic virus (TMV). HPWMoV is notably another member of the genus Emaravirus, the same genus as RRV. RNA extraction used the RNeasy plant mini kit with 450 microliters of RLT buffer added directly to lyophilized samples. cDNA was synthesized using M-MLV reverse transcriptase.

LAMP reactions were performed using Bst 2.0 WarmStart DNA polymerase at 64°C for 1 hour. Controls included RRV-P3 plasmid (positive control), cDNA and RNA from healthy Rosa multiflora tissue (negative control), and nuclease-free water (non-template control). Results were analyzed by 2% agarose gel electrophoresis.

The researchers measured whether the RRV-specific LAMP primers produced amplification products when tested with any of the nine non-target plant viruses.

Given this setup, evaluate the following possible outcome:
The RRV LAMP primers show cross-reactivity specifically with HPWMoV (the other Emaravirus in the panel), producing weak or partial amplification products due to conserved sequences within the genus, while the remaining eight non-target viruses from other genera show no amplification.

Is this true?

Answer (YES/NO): NO